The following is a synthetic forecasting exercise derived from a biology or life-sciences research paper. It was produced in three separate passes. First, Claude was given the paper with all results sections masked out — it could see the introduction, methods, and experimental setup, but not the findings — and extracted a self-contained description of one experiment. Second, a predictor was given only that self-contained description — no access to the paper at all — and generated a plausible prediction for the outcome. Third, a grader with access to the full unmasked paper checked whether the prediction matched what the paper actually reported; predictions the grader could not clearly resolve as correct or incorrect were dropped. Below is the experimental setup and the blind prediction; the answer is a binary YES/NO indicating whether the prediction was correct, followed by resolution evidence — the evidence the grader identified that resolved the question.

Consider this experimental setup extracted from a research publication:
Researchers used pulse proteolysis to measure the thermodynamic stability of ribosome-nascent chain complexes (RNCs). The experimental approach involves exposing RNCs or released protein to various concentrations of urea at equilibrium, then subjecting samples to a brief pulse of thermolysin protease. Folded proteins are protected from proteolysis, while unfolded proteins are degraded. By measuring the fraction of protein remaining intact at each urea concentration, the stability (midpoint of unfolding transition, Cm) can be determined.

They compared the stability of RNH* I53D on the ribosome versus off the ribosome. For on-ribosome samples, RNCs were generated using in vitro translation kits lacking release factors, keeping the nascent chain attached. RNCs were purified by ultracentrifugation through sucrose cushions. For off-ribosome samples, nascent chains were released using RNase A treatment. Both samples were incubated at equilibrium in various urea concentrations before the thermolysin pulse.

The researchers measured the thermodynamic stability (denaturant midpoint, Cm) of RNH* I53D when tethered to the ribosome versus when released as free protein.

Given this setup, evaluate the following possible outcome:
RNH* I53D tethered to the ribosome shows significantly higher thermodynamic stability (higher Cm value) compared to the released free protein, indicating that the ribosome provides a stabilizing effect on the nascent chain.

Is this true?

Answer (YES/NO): NO